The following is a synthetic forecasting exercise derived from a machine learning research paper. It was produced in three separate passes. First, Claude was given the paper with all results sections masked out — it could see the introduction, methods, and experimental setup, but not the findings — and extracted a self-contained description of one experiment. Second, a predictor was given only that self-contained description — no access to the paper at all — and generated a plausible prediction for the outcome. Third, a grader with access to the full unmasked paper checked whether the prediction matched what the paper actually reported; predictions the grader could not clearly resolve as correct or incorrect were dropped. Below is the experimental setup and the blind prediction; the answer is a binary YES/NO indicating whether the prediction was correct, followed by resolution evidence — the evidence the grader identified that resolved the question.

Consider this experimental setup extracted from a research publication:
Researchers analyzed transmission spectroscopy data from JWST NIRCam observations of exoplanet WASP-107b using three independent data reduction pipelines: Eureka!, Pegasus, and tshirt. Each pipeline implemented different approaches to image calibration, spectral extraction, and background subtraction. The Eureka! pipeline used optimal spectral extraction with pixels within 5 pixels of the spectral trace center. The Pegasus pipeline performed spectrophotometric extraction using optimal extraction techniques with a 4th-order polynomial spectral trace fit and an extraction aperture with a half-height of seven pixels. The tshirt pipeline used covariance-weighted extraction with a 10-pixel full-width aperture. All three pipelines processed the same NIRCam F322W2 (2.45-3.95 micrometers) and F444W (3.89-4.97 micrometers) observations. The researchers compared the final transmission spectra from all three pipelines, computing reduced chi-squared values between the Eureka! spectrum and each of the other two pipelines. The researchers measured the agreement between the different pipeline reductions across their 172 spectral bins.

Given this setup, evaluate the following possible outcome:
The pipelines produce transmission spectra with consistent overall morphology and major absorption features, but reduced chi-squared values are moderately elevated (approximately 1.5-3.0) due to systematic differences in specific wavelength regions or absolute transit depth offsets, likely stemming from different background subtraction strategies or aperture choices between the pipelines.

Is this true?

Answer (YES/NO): NO